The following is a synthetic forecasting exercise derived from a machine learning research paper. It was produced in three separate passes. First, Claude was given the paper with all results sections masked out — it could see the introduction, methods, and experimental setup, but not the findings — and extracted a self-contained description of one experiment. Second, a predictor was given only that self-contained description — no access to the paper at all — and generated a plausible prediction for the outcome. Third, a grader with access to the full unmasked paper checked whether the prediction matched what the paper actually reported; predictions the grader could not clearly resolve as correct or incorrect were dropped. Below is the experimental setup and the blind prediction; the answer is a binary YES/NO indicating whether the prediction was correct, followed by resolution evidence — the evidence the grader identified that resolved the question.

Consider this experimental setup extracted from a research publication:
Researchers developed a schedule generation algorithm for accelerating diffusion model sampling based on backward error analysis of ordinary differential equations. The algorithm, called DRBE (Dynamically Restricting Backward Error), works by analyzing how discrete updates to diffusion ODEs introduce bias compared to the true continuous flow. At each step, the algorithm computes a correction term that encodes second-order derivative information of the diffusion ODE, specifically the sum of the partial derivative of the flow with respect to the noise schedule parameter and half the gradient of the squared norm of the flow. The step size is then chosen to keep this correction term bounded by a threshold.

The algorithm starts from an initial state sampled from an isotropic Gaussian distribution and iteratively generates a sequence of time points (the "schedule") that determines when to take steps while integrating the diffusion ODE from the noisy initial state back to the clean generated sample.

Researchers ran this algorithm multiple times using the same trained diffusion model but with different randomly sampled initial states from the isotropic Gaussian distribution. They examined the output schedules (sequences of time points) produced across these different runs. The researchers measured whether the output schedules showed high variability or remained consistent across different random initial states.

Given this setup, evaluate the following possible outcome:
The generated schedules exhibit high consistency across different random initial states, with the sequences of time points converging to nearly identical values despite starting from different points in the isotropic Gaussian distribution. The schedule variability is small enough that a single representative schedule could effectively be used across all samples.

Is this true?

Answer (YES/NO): YES